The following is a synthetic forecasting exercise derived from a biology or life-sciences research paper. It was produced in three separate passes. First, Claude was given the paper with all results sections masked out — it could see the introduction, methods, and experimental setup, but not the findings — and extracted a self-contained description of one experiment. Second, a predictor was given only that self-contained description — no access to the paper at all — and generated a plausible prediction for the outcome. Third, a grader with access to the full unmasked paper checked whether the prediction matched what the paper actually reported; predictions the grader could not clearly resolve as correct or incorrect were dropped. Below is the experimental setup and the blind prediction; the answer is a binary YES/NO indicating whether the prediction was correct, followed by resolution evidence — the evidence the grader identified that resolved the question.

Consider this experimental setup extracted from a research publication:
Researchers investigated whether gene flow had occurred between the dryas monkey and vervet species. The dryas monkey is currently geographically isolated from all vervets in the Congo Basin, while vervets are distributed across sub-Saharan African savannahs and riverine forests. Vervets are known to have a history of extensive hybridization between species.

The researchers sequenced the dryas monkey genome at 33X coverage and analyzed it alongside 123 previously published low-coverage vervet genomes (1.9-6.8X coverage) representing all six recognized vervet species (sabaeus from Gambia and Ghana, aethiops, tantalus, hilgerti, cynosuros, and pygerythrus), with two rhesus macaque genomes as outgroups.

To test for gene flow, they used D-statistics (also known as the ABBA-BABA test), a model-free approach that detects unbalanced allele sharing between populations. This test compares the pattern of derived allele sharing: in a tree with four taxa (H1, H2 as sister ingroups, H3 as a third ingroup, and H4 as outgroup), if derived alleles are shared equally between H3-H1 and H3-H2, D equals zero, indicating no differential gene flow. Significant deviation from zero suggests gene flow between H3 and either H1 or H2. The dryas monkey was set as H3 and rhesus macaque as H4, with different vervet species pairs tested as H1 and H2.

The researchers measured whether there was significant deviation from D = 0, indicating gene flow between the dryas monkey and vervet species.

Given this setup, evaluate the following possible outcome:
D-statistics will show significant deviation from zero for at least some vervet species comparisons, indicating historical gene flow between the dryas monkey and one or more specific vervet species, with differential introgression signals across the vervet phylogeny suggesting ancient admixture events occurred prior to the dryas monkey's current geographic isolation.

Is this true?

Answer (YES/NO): YES